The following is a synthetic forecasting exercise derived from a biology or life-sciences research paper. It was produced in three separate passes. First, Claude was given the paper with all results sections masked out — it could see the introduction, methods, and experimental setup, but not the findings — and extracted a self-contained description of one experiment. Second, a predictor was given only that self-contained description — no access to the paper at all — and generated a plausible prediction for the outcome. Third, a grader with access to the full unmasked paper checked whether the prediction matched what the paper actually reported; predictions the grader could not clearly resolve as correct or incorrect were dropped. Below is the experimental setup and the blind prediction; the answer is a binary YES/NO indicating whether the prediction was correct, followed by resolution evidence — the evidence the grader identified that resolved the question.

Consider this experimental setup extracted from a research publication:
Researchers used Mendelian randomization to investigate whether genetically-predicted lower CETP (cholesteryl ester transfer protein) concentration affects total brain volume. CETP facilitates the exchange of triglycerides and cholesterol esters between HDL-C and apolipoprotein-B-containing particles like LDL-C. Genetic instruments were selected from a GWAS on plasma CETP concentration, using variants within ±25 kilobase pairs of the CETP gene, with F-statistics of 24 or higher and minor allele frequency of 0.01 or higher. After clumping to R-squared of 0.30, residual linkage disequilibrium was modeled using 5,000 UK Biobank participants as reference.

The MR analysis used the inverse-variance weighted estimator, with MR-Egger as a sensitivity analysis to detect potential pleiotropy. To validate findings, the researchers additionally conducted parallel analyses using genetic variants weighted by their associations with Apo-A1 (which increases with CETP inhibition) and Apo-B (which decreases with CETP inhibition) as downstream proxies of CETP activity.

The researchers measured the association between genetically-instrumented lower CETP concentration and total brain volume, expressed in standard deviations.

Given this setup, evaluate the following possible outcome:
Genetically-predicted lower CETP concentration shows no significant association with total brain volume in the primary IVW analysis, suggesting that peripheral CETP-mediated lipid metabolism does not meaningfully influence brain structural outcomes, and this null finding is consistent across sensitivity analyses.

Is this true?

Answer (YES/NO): NO